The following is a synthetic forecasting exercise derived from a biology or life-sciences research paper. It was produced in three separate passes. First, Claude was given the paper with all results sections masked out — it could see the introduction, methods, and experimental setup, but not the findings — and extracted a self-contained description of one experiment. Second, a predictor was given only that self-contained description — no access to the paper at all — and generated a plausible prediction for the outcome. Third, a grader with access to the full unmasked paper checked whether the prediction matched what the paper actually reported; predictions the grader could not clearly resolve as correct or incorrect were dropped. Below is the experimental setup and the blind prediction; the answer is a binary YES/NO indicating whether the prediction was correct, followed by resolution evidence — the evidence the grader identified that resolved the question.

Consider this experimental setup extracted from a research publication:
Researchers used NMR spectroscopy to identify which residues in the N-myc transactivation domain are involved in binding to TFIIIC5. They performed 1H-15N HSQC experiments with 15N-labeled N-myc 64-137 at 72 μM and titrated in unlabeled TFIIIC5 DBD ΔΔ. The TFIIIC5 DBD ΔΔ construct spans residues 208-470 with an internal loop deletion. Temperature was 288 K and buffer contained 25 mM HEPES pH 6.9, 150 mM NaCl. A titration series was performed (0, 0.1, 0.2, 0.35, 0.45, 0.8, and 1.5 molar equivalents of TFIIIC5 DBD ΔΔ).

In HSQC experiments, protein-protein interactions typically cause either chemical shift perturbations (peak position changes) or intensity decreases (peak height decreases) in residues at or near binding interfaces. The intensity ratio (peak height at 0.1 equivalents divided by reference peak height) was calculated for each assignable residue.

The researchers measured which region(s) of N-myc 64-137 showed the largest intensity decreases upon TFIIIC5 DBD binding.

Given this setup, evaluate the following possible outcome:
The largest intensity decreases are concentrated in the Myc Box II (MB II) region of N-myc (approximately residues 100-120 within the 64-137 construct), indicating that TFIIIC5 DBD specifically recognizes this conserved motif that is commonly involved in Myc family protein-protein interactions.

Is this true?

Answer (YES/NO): NO